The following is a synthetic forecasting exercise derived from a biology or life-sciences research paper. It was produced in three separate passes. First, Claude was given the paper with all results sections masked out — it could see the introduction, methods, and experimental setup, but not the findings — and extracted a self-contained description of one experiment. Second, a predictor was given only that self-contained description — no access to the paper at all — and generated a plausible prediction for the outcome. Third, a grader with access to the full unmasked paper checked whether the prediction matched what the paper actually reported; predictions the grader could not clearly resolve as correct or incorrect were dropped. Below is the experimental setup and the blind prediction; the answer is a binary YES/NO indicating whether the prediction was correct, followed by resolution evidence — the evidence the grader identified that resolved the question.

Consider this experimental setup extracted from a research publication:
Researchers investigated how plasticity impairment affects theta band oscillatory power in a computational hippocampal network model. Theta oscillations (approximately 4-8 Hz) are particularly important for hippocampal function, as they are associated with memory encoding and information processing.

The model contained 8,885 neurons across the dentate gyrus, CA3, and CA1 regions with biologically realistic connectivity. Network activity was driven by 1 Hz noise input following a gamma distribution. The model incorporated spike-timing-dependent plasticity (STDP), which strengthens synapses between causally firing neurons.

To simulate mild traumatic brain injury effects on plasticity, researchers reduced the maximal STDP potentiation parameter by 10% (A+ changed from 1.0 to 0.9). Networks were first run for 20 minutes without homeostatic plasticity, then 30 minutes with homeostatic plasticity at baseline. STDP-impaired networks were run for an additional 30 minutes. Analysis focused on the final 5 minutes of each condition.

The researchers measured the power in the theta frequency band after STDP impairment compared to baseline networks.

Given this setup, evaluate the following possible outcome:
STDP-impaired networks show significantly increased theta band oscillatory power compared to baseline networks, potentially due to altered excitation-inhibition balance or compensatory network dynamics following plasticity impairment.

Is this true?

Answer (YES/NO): NO